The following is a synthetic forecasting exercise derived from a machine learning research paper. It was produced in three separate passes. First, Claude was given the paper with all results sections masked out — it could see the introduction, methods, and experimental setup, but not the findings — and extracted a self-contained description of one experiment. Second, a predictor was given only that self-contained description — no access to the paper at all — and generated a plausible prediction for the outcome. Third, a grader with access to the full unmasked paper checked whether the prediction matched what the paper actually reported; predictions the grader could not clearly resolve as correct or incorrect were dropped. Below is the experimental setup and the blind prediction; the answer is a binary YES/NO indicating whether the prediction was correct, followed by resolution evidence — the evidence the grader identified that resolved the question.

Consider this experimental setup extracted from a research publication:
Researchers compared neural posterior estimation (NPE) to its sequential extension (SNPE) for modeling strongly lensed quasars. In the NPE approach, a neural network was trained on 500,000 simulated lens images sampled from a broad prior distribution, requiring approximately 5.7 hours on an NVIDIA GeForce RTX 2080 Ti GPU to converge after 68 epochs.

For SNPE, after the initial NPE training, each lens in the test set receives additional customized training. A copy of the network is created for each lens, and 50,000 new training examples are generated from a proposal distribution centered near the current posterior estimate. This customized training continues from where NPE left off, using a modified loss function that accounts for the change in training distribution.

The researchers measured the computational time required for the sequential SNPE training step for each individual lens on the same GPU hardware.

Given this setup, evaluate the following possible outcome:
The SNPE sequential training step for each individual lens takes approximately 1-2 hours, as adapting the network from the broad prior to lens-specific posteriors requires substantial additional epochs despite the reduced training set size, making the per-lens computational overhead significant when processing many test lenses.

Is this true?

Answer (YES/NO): NO